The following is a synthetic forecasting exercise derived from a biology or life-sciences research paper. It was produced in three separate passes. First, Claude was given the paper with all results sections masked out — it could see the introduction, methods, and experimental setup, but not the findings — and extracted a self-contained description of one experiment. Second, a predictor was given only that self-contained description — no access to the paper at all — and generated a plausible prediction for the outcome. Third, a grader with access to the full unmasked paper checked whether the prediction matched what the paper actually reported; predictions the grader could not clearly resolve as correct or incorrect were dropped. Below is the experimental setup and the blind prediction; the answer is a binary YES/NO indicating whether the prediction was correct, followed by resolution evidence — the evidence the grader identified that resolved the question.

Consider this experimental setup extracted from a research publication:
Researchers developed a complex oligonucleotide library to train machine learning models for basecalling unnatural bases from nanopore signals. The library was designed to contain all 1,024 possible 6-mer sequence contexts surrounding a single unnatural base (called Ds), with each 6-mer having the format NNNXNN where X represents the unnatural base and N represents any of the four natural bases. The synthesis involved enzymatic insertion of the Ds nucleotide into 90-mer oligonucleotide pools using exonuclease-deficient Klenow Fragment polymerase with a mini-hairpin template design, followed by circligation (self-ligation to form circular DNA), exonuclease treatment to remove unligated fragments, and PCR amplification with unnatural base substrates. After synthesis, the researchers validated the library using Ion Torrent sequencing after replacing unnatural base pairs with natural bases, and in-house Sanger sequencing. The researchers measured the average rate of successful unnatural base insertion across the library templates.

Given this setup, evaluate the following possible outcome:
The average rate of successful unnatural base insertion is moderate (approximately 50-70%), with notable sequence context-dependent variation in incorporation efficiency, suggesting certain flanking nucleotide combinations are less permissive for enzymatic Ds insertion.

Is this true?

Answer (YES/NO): NO